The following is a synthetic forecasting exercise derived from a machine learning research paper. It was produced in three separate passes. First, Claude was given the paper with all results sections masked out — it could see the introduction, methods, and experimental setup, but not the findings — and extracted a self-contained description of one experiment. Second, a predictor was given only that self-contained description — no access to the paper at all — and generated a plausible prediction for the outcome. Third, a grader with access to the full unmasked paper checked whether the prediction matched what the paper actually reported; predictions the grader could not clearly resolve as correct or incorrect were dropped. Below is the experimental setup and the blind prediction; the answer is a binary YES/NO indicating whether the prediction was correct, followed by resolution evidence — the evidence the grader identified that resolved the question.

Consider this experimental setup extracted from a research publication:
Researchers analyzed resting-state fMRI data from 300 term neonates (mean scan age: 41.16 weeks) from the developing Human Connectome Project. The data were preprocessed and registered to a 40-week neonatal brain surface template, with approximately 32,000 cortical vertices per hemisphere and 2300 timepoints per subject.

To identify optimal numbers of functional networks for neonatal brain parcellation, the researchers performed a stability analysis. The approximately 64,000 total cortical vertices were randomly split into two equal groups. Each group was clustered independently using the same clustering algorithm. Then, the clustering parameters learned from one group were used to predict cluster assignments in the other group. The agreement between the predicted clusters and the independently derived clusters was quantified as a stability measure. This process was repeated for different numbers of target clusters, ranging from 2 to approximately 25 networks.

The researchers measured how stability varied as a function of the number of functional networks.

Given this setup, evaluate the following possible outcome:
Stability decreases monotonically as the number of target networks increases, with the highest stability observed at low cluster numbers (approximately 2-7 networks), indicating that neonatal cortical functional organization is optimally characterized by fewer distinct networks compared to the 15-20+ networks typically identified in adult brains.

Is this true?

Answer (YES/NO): NO